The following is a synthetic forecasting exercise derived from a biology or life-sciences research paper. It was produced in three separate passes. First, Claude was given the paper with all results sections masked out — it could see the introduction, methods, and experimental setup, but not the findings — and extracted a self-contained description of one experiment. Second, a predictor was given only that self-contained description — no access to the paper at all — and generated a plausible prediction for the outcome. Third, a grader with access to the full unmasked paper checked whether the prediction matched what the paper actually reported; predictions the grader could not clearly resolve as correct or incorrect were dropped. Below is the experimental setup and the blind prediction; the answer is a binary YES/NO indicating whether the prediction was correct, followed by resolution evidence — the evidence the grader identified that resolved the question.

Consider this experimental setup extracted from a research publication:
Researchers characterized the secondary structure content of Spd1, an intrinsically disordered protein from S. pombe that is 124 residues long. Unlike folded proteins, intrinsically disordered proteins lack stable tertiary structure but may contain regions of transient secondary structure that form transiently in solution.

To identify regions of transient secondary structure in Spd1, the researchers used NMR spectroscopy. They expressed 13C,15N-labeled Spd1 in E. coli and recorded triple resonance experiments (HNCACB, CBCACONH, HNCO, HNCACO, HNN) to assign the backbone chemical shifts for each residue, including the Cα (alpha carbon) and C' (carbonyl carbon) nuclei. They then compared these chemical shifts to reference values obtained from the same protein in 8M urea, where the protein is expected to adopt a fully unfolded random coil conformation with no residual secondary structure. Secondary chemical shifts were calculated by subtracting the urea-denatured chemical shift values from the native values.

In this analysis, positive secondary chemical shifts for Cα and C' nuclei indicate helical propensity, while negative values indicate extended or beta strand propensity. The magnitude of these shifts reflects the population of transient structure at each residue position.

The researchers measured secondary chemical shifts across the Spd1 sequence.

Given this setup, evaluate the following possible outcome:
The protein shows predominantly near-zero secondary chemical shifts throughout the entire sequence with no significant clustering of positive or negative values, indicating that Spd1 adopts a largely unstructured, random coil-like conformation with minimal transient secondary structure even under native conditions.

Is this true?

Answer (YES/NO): NO